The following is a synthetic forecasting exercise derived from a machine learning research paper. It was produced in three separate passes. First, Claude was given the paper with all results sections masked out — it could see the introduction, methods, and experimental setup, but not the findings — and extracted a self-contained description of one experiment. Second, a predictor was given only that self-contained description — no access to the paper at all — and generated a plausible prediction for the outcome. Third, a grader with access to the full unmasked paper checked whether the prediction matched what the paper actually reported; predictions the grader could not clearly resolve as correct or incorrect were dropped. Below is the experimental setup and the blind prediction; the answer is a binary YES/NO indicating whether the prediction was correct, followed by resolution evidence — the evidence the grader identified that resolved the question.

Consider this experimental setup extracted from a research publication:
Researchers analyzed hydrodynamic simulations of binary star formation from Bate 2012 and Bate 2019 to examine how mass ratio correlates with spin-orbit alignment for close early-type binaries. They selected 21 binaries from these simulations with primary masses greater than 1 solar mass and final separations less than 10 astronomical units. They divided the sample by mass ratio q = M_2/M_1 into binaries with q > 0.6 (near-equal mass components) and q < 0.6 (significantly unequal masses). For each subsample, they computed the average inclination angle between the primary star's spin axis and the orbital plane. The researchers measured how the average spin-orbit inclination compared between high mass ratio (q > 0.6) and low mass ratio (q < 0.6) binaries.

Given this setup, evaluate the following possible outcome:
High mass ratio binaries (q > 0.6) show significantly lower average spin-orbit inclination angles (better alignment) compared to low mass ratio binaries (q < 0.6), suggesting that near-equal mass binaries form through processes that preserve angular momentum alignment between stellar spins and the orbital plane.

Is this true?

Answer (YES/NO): NO